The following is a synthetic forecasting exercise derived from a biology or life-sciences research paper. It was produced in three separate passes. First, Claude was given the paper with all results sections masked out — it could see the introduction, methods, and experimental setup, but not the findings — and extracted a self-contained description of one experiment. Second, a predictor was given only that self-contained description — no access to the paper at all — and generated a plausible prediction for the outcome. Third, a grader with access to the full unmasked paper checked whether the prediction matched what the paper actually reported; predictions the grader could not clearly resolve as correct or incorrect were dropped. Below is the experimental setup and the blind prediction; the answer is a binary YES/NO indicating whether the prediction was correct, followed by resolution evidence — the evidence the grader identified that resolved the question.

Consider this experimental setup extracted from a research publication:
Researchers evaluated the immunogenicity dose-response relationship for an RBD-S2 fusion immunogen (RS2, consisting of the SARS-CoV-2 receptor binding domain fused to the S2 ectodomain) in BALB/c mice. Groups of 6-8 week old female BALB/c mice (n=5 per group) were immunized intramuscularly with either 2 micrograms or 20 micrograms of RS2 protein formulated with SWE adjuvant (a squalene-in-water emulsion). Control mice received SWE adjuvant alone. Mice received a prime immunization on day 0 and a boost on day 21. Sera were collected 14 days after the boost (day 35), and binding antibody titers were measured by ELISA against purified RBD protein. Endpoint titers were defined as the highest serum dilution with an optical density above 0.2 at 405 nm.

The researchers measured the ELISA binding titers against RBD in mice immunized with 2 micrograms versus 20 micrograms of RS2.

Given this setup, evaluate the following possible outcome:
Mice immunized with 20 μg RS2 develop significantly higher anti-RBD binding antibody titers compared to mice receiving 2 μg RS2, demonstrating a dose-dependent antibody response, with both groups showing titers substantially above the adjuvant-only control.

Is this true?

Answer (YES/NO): NO